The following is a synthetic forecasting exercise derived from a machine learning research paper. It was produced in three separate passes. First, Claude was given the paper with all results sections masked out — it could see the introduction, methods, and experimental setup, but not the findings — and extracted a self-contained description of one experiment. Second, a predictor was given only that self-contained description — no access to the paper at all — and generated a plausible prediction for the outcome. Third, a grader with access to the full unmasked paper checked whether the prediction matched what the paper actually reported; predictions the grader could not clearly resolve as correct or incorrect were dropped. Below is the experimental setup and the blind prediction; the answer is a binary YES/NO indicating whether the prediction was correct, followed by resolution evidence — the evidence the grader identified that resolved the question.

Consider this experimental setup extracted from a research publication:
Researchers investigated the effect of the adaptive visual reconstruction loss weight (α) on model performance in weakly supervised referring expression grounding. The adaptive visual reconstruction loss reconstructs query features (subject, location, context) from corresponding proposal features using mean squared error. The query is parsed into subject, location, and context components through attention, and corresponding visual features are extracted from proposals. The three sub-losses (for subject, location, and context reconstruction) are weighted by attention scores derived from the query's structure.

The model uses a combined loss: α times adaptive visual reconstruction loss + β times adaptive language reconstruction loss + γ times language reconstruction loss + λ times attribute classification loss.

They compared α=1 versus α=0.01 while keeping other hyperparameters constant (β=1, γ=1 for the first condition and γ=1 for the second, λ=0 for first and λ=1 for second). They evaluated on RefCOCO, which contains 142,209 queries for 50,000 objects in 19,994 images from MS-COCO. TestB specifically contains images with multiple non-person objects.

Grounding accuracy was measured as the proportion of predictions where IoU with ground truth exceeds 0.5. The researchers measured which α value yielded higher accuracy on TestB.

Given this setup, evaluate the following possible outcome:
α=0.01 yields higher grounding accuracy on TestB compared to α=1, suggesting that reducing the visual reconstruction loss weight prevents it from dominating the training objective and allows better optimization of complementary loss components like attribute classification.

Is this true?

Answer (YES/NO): YES